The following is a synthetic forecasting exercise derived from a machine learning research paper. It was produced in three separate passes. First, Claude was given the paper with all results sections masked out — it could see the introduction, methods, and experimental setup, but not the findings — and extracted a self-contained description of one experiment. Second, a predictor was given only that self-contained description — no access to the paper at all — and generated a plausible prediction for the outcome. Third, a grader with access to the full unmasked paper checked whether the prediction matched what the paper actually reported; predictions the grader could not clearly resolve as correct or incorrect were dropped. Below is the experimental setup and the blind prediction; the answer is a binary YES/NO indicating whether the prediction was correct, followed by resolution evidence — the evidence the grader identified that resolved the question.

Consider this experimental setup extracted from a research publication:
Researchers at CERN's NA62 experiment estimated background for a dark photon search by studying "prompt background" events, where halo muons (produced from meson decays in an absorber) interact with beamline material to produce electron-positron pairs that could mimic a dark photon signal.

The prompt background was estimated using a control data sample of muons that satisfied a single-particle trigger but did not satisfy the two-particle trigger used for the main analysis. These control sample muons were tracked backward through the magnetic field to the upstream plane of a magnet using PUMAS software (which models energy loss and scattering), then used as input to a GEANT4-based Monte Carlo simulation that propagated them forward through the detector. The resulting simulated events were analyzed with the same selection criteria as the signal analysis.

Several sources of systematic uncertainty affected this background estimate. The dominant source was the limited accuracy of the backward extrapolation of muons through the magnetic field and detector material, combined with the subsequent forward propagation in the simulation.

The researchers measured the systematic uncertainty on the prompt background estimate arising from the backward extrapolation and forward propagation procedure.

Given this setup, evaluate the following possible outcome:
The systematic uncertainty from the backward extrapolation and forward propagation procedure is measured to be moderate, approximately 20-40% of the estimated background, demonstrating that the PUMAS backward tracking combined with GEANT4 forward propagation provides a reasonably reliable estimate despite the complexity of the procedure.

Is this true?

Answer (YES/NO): NO